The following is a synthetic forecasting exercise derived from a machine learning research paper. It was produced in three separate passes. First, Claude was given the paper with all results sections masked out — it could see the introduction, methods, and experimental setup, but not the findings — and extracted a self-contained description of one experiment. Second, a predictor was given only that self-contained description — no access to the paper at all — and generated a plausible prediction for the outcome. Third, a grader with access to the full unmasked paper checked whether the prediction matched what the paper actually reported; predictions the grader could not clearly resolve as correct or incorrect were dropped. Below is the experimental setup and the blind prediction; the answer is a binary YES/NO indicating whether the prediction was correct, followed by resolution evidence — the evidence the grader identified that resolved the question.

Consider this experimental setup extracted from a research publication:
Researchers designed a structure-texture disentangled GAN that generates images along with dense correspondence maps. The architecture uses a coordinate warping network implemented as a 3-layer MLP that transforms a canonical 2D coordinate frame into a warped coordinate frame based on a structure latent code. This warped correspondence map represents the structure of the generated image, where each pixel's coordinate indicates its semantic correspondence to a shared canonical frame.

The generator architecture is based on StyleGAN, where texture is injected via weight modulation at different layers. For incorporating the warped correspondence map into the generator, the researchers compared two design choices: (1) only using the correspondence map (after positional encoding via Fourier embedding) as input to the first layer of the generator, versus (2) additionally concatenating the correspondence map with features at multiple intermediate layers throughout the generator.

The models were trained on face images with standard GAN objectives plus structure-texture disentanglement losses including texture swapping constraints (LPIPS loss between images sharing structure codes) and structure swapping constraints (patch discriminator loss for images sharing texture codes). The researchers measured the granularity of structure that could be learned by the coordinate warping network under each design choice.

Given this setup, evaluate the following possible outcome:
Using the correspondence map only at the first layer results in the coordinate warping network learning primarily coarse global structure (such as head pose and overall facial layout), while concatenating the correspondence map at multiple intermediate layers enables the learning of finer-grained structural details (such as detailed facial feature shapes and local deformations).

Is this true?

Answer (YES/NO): YES